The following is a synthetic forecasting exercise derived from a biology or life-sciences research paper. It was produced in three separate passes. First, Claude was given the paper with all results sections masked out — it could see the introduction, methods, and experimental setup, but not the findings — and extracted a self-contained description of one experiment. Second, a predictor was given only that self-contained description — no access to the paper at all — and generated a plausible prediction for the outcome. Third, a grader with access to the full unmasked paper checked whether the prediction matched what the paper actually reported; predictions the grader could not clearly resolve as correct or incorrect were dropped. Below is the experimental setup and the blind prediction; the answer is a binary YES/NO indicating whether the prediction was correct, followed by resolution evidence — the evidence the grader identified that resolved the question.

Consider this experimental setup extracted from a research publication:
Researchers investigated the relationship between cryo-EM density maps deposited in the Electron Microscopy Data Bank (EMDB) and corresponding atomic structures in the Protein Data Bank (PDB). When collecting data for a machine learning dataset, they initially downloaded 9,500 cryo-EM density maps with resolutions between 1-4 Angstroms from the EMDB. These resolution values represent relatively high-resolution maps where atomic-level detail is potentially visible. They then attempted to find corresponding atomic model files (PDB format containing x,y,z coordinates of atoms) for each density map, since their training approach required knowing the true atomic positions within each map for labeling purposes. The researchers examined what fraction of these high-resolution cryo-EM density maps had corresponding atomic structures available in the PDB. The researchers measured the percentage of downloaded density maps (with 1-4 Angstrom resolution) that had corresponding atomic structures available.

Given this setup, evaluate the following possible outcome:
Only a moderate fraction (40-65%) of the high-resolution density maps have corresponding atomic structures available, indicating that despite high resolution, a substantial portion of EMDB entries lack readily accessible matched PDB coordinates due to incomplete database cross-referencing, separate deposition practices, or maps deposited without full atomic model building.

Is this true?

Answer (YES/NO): NO